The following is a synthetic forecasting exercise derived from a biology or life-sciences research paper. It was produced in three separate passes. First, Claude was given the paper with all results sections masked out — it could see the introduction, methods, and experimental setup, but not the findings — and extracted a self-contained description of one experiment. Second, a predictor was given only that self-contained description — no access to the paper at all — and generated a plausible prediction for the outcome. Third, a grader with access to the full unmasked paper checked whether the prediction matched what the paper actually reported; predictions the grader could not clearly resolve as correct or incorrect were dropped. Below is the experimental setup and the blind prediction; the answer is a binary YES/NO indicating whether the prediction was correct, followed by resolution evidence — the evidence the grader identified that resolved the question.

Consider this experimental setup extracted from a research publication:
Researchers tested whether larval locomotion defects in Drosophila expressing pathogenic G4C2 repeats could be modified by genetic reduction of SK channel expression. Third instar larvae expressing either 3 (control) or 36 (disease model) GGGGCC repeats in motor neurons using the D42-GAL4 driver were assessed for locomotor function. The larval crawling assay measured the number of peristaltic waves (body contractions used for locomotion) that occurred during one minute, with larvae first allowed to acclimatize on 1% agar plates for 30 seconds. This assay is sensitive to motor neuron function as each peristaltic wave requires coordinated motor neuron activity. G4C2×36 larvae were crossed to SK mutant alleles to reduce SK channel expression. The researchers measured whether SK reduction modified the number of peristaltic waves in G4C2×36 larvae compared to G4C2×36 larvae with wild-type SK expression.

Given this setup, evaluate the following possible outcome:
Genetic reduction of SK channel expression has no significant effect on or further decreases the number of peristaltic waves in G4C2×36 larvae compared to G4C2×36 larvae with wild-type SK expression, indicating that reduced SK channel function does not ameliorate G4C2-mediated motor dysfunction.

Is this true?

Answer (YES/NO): NO